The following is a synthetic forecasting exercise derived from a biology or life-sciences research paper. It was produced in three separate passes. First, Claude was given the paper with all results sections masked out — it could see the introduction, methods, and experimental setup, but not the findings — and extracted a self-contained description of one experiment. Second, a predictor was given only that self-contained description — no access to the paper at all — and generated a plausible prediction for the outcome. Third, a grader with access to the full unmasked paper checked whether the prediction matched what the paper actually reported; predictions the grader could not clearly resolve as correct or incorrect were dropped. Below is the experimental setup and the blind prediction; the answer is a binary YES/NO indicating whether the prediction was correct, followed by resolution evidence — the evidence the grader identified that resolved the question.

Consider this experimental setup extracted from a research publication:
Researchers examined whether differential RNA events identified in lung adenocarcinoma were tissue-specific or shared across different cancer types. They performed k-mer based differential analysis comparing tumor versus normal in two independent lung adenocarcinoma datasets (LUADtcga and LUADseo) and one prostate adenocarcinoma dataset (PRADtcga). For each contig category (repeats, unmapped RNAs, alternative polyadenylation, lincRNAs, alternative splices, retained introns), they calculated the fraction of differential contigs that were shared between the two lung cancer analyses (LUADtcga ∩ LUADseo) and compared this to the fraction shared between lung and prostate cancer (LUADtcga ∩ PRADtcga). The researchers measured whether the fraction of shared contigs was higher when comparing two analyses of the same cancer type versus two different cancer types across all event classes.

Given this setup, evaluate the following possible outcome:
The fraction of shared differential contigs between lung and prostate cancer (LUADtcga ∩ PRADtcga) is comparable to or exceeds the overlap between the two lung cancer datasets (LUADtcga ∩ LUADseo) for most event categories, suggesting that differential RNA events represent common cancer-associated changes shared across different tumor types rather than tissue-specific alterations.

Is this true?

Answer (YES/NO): NO